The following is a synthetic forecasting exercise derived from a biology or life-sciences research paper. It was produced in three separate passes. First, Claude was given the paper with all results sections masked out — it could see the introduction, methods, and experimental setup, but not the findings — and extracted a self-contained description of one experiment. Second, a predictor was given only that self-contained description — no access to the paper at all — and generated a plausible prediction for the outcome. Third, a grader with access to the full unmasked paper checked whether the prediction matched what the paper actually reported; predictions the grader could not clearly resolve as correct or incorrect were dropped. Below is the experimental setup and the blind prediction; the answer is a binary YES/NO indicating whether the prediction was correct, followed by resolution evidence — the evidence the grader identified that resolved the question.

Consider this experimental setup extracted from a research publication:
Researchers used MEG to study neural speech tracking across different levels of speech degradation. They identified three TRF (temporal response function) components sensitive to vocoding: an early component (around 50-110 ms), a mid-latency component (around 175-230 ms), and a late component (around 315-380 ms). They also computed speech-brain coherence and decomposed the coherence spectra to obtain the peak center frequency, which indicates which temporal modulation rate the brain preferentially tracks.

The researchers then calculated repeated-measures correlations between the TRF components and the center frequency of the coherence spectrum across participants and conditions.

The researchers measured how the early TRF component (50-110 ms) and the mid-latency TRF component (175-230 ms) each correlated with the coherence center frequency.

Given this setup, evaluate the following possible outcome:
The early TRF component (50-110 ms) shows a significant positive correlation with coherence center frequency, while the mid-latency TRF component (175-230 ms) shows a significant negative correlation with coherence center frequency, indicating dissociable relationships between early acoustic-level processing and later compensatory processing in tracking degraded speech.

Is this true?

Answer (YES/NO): YES